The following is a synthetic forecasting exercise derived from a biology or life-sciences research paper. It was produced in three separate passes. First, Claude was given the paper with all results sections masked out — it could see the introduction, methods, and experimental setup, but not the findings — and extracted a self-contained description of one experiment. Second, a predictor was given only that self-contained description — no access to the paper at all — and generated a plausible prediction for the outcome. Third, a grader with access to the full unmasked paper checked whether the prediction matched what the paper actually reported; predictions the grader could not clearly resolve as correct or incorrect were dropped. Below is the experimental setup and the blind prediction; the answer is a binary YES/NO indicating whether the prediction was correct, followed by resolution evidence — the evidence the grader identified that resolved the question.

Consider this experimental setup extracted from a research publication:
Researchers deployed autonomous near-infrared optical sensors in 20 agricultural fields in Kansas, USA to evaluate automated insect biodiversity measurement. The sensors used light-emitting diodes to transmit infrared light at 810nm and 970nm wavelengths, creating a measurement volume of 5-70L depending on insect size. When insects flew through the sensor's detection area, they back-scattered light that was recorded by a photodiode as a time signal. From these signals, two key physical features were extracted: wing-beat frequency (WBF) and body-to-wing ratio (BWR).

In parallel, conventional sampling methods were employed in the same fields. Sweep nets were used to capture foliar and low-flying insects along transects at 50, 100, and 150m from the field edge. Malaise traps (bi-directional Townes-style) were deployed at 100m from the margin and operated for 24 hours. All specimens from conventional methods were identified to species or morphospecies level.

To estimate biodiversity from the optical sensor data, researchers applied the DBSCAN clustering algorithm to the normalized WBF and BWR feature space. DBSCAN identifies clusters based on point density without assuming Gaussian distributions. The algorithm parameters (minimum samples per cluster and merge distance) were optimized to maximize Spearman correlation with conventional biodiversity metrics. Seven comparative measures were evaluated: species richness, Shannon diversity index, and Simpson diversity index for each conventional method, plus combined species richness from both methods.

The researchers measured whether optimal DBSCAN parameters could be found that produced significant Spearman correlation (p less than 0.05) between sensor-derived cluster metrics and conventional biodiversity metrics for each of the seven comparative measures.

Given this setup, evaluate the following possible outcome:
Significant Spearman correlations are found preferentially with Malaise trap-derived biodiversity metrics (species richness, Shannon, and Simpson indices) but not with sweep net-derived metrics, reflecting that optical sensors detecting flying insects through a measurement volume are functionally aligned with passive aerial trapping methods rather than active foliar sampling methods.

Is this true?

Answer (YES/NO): NO